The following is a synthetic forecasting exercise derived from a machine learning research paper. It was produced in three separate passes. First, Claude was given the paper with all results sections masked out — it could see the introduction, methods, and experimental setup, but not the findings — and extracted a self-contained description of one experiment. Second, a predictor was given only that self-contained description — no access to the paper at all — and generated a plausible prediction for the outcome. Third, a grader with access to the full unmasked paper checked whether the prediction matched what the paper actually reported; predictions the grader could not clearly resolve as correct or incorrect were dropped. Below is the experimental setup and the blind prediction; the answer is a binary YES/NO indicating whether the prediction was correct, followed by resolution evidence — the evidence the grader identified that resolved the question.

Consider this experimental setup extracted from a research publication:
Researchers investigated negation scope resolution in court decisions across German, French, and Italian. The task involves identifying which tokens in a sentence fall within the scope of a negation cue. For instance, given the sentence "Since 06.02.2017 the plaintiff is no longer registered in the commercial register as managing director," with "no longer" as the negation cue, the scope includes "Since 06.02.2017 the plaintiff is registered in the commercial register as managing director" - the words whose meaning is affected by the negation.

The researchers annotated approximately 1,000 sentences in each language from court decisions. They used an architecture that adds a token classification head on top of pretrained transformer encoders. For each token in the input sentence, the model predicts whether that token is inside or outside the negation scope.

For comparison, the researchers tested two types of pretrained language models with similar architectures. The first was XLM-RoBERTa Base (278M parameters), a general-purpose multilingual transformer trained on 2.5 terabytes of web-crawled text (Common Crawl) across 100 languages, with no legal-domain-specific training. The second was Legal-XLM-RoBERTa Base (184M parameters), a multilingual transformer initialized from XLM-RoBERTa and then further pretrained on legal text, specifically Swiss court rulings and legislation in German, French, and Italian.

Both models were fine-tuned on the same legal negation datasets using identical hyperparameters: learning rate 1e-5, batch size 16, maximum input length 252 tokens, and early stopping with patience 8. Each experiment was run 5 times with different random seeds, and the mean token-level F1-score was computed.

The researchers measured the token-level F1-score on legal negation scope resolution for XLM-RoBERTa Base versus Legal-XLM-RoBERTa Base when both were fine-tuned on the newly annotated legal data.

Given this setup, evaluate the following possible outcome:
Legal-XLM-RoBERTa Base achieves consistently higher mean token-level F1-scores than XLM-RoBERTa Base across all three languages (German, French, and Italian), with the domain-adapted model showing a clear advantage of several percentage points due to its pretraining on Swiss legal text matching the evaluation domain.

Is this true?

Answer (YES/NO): NO